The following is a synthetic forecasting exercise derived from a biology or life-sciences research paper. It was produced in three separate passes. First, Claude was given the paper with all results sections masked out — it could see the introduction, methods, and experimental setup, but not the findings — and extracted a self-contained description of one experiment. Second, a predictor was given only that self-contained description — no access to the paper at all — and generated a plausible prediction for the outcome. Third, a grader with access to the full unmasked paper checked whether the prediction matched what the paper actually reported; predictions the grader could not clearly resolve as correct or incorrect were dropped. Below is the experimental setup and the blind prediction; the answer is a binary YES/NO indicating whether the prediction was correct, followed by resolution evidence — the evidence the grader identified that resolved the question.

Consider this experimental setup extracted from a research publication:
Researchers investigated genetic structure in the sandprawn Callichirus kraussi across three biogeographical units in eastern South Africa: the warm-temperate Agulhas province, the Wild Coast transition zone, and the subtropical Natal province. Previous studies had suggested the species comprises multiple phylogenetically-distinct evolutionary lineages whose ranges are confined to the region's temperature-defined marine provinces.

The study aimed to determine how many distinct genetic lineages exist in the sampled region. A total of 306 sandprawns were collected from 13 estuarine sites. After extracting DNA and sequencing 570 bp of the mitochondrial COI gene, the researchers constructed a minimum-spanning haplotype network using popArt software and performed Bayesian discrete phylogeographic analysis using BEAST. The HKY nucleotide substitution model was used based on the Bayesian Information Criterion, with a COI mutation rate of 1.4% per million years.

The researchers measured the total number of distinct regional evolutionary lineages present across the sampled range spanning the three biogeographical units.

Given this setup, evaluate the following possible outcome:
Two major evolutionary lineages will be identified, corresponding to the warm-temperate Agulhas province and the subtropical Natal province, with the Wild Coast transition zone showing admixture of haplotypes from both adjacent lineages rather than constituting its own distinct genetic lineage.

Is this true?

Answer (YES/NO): NO